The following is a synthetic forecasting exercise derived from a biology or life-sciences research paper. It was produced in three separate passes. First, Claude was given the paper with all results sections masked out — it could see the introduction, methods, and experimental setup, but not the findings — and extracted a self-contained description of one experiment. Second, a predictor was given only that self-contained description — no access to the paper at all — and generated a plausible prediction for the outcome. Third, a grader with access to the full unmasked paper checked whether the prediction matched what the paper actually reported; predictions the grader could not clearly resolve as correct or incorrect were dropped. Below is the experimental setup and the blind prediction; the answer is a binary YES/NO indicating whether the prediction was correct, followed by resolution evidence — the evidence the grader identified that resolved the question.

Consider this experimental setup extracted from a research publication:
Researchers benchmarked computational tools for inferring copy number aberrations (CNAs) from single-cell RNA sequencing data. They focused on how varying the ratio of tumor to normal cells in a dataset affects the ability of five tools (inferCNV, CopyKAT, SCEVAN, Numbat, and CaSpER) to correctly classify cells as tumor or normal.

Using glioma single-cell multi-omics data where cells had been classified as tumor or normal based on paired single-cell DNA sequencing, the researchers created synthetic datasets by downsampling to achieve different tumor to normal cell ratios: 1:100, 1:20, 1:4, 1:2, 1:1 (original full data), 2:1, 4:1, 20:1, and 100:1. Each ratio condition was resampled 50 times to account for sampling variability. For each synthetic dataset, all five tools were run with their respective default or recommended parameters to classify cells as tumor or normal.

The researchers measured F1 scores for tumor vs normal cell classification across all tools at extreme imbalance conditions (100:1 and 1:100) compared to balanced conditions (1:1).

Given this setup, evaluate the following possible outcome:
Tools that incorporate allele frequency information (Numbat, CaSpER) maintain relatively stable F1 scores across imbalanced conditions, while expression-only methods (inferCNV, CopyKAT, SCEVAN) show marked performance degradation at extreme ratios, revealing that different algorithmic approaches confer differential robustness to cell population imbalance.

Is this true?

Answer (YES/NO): NO